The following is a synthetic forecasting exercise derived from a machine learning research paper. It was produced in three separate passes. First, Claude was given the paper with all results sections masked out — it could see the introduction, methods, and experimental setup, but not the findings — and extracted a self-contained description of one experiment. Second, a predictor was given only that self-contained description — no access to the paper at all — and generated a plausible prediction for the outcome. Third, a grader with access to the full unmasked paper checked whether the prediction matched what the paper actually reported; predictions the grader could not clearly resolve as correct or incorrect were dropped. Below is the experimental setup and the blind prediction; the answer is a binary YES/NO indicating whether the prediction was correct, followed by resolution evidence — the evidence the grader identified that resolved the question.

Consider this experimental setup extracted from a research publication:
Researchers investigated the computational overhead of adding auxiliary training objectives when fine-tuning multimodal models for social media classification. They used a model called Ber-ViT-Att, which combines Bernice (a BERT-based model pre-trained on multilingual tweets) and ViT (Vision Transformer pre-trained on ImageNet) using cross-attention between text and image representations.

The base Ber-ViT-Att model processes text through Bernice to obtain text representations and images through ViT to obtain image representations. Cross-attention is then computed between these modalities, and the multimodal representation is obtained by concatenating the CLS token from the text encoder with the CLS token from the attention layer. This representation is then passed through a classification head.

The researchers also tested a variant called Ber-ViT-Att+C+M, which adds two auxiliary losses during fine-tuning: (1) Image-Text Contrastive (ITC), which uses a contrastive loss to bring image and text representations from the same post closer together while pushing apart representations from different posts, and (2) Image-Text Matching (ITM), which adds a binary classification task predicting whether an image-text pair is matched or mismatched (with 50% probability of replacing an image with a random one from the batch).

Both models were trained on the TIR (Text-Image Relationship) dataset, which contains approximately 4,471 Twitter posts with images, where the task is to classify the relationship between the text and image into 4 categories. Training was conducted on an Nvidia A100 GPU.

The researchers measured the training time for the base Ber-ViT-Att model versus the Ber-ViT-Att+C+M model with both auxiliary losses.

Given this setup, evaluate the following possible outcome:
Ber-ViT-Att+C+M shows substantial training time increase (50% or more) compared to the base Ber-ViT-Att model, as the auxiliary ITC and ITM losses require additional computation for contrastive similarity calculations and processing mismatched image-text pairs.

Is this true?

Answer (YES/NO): YES